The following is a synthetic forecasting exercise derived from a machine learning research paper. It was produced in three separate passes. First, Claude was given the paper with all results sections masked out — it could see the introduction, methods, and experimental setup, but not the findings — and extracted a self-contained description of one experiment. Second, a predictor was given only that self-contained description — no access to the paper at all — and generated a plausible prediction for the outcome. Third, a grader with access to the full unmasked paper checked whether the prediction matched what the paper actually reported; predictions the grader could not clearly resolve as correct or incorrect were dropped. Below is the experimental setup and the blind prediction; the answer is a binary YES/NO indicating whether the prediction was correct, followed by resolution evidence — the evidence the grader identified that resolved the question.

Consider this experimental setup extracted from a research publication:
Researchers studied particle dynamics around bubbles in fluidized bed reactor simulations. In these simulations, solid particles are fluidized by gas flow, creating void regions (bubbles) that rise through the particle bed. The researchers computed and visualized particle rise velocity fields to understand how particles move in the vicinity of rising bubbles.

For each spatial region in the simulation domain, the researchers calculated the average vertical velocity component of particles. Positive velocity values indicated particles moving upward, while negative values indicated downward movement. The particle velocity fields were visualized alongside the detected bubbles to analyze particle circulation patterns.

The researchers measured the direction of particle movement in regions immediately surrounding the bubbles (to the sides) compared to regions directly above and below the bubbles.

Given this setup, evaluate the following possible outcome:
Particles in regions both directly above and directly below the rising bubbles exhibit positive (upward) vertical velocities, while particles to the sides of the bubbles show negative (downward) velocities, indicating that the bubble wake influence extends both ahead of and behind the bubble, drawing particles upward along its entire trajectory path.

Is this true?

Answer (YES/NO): NO